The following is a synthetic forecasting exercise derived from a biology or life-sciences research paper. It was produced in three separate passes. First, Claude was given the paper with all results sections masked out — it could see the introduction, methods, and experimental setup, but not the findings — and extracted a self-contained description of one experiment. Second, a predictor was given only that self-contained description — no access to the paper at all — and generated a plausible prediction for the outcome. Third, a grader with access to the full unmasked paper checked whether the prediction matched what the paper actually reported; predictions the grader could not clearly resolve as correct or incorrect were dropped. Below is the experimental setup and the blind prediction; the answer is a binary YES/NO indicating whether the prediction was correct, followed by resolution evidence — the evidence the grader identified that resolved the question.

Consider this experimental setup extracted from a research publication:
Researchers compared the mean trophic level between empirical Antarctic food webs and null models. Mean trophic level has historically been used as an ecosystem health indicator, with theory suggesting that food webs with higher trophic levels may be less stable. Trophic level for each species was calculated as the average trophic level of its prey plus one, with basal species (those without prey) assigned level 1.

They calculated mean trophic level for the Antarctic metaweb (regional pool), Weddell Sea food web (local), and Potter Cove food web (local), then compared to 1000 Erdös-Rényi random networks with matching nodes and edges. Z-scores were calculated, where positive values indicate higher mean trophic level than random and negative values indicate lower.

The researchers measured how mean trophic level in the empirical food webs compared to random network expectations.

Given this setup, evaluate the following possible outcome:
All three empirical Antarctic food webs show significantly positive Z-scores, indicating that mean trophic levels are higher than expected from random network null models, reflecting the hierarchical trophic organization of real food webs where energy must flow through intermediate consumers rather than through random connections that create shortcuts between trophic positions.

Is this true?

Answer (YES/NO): NO